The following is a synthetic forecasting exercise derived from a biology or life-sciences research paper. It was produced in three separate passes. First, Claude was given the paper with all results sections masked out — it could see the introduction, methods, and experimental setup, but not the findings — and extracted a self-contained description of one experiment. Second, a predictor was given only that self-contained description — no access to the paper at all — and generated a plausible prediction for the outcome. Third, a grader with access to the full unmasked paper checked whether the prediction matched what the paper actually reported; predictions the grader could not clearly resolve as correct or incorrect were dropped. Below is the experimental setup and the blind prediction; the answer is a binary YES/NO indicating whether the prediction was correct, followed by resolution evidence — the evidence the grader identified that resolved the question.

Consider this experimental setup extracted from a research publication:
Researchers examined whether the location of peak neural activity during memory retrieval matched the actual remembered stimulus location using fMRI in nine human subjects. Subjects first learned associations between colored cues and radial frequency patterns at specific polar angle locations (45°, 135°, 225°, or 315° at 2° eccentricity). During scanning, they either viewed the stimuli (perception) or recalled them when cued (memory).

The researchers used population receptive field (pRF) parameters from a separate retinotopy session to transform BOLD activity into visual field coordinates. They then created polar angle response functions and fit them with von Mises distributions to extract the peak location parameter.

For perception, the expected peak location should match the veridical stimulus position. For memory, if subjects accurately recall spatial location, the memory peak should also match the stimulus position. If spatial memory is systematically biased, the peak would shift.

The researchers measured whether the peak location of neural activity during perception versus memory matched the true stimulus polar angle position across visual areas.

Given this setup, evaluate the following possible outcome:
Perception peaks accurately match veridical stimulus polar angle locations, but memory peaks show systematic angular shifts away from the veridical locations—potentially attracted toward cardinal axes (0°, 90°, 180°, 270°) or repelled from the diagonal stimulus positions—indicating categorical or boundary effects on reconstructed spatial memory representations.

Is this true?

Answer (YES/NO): NO